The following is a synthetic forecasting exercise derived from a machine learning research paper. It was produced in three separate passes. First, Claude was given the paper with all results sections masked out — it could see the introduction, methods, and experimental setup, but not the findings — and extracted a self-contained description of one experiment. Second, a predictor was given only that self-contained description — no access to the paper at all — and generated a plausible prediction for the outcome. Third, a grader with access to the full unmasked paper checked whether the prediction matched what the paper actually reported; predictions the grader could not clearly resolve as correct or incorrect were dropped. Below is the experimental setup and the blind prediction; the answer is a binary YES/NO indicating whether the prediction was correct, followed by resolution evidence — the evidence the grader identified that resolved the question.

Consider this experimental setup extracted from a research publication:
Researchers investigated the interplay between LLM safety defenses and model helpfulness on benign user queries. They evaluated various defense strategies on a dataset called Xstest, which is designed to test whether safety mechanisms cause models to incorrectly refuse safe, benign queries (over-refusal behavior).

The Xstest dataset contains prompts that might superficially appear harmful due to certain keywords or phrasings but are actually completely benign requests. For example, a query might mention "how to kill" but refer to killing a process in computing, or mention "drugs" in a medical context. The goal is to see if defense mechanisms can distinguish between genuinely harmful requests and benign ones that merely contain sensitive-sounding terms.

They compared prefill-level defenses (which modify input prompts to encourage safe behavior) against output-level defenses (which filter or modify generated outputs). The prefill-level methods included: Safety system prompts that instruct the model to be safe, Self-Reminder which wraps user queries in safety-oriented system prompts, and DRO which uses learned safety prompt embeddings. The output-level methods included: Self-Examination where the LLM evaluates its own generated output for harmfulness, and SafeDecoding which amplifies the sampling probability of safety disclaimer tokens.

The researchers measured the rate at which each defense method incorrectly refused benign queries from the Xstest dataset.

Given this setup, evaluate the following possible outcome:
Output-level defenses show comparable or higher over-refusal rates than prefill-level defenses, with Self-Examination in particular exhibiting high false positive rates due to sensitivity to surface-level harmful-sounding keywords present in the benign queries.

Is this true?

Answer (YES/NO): NO